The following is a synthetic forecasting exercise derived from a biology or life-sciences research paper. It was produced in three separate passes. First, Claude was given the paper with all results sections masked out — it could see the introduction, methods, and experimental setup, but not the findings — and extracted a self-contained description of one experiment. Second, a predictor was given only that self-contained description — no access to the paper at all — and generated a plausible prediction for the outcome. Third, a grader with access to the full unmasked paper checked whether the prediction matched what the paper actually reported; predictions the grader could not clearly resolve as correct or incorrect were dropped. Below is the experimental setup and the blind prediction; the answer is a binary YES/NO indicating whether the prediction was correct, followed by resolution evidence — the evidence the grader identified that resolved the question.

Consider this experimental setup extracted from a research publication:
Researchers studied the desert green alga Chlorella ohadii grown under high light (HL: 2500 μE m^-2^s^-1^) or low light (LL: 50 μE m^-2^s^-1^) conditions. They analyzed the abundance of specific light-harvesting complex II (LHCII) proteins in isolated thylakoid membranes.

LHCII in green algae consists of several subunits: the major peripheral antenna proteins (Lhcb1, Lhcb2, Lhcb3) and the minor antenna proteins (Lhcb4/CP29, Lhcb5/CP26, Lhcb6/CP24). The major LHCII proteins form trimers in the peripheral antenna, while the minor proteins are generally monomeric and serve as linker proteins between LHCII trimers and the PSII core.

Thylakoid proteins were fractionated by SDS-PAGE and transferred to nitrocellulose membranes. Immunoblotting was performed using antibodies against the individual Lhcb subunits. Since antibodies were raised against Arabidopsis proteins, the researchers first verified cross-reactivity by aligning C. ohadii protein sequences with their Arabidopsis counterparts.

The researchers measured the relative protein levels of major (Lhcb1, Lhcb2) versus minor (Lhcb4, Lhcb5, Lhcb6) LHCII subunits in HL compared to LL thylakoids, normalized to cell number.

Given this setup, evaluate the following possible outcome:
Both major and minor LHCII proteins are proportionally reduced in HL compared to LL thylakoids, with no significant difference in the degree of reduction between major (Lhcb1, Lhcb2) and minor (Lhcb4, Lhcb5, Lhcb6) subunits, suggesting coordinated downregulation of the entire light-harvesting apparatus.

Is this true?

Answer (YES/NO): NO